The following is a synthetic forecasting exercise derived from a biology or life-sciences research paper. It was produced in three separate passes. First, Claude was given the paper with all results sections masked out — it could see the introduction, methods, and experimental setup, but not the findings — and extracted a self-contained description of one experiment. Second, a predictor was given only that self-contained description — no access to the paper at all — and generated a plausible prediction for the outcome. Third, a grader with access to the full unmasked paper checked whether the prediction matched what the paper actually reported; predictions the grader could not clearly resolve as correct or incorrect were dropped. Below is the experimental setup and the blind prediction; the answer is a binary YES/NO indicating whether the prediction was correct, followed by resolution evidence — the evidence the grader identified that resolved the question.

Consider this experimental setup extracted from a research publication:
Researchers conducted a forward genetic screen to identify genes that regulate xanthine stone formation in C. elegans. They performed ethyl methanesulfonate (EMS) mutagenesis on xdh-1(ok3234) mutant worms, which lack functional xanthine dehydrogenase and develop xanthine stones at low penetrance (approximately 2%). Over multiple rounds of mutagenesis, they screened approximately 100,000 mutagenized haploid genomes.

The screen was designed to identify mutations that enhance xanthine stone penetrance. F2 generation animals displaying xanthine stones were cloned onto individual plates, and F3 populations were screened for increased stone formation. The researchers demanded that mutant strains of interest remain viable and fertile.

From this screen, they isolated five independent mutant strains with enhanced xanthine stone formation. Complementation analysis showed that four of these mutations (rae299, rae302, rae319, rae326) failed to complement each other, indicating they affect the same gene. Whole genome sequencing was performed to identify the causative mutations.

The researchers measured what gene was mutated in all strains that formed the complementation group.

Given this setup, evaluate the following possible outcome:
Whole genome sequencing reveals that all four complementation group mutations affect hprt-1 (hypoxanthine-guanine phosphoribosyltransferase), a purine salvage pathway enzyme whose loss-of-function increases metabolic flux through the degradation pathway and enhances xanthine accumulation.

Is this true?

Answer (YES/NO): NO